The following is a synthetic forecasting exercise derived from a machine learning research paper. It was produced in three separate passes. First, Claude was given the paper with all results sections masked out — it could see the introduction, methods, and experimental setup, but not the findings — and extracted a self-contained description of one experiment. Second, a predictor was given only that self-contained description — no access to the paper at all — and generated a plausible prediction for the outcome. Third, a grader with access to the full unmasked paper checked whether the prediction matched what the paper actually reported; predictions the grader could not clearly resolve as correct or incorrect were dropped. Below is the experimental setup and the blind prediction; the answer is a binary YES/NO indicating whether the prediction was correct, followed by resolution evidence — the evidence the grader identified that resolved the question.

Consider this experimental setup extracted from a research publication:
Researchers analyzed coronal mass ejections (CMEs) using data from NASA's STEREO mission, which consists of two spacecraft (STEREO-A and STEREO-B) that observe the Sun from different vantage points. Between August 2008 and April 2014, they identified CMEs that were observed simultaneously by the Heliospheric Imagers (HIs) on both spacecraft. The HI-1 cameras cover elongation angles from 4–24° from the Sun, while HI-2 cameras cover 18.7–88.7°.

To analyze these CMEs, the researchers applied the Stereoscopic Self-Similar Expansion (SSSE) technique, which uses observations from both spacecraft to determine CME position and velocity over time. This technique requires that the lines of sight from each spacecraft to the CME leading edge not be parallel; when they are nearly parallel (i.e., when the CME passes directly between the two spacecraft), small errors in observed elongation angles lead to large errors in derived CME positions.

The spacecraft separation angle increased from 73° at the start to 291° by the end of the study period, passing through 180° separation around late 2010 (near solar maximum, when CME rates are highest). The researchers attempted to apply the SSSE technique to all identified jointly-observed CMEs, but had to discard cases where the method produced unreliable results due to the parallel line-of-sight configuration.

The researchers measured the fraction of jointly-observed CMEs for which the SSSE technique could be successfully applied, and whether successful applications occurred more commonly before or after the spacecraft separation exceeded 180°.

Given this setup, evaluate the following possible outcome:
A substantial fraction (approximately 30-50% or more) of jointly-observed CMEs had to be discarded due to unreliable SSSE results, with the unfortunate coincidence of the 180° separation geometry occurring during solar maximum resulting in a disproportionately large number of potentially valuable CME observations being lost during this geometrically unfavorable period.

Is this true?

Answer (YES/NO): NO